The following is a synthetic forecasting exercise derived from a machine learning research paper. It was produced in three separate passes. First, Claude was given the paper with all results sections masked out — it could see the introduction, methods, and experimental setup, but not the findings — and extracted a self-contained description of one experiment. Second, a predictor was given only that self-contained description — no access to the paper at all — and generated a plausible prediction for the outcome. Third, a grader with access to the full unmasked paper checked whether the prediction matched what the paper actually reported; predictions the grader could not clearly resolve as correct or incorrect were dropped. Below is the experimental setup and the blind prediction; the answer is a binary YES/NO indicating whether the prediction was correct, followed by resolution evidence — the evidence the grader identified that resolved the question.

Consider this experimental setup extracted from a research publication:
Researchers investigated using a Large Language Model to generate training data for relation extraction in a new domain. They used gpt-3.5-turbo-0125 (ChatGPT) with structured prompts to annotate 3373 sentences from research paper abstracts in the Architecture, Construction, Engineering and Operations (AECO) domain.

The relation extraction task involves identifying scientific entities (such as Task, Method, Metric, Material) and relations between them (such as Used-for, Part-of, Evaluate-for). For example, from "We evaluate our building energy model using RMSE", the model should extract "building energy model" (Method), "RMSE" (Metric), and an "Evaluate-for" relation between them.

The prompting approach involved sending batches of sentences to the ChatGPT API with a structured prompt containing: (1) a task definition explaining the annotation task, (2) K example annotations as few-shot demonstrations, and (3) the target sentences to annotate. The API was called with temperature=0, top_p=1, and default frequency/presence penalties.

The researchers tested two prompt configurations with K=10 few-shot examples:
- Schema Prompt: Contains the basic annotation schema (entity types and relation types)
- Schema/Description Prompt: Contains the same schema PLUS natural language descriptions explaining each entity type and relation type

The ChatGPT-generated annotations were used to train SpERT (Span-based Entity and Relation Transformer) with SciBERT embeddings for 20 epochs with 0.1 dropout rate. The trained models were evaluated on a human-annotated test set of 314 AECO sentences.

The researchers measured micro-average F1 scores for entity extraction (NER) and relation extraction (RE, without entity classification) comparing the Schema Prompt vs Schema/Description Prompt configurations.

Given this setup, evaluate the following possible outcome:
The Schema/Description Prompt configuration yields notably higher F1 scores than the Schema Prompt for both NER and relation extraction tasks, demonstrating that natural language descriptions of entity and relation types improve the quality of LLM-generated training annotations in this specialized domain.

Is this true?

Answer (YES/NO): NO